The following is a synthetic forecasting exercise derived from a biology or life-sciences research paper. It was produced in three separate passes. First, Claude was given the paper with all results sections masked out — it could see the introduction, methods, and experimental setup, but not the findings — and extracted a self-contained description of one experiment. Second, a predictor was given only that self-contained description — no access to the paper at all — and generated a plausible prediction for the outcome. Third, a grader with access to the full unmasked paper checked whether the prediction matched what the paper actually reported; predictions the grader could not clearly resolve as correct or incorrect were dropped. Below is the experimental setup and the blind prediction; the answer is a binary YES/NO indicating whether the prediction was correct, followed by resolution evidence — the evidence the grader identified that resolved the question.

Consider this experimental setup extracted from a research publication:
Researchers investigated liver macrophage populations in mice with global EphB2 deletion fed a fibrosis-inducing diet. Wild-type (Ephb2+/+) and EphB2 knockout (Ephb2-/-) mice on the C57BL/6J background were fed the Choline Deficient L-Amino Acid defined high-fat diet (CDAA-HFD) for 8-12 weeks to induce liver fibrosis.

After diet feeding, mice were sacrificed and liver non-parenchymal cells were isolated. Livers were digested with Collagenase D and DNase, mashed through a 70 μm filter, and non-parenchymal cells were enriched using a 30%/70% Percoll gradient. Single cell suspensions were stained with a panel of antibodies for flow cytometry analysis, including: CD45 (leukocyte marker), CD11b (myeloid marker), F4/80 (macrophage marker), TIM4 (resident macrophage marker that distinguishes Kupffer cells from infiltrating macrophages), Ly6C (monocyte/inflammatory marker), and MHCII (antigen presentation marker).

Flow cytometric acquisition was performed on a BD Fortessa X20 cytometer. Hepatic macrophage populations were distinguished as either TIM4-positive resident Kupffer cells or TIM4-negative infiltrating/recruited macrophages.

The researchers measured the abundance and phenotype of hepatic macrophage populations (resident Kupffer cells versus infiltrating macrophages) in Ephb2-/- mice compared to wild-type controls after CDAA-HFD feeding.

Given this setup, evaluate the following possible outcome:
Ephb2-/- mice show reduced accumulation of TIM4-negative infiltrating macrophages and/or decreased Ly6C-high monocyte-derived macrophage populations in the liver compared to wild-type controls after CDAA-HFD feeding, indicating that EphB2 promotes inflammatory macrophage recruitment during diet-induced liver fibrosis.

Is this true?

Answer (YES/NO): YES